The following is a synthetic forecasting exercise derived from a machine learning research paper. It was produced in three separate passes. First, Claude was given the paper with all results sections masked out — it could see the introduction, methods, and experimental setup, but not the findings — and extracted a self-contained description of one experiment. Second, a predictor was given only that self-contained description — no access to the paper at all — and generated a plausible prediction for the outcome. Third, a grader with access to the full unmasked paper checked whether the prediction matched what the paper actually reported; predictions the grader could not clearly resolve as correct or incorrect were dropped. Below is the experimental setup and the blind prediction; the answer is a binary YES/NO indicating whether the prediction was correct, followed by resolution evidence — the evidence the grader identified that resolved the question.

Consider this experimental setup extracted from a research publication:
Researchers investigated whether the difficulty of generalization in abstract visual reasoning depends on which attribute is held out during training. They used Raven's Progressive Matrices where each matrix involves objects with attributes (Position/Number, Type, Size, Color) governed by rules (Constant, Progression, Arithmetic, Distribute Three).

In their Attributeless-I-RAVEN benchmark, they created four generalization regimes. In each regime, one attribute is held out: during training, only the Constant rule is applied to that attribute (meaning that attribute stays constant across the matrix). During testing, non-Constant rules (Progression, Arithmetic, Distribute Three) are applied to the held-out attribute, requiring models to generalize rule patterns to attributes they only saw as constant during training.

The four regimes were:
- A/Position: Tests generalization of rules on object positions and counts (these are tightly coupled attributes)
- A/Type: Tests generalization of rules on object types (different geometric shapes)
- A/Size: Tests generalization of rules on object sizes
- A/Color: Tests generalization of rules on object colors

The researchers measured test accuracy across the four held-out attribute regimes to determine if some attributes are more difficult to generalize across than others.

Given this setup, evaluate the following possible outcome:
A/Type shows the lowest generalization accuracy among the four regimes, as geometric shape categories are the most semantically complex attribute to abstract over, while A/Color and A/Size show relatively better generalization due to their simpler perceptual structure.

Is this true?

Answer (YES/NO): YES